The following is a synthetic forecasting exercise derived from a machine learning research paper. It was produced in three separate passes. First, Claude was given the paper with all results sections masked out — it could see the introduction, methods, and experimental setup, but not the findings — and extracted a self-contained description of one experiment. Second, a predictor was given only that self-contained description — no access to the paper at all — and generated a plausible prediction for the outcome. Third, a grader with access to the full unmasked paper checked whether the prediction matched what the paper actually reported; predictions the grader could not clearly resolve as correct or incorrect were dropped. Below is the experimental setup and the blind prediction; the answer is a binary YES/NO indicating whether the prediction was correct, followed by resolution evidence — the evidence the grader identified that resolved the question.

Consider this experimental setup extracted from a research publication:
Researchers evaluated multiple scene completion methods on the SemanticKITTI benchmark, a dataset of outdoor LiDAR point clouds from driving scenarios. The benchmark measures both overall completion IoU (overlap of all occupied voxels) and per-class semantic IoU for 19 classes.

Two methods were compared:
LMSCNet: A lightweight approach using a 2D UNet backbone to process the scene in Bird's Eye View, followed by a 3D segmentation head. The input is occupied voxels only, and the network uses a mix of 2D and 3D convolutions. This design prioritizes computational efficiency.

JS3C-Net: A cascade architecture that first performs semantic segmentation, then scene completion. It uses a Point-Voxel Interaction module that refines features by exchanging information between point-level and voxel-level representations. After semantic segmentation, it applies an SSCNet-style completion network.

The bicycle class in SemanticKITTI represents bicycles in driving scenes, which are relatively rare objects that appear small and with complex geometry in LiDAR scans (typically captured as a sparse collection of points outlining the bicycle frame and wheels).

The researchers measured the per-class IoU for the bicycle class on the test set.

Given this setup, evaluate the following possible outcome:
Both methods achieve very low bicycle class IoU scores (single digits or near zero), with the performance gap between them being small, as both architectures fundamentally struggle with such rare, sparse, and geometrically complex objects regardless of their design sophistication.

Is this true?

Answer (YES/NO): NO